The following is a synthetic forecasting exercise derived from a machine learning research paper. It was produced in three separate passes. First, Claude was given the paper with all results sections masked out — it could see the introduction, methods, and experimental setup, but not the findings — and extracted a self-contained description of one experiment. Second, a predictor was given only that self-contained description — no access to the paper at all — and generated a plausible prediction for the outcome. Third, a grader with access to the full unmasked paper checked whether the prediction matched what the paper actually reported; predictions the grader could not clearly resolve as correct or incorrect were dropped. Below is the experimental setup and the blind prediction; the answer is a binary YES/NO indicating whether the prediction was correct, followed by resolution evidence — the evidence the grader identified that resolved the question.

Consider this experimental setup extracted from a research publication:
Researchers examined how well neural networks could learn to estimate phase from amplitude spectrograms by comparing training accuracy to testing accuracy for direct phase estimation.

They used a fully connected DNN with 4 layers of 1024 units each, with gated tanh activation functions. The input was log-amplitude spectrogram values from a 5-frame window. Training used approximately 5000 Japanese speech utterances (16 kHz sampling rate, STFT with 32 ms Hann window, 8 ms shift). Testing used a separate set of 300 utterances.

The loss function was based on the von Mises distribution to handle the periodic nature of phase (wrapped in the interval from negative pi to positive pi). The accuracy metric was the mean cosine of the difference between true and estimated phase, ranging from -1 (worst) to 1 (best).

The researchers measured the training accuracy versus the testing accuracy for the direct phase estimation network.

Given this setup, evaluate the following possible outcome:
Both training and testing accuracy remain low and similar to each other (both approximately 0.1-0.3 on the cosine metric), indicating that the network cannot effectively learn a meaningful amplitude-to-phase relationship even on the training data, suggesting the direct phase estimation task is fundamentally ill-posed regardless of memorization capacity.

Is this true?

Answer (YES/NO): NO